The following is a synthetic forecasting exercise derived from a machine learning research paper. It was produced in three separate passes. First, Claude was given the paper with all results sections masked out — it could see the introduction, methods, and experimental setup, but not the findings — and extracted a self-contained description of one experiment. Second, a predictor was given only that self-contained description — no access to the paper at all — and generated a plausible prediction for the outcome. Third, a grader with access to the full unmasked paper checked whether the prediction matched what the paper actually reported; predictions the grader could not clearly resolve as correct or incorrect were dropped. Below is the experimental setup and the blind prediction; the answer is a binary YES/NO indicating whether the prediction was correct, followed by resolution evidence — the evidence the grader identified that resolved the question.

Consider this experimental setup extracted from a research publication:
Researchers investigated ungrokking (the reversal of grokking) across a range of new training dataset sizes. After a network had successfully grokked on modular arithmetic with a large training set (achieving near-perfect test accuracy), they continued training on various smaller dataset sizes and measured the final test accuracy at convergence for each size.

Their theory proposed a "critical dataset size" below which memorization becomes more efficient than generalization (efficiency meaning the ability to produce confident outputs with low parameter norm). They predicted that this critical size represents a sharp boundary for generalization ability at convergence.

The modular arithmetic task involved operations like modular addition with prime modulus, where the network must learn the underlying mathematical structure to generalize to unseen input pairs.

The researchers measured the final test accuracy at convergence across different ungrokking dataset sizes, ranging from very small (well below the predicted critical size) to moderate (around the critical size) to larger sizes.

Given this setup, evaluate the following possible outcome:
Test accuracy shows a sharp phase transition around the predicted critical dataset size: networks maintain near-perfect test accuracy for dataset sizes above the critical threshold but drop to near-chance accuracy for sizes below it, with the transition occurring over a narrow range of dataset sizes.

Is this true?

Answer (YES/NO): YES